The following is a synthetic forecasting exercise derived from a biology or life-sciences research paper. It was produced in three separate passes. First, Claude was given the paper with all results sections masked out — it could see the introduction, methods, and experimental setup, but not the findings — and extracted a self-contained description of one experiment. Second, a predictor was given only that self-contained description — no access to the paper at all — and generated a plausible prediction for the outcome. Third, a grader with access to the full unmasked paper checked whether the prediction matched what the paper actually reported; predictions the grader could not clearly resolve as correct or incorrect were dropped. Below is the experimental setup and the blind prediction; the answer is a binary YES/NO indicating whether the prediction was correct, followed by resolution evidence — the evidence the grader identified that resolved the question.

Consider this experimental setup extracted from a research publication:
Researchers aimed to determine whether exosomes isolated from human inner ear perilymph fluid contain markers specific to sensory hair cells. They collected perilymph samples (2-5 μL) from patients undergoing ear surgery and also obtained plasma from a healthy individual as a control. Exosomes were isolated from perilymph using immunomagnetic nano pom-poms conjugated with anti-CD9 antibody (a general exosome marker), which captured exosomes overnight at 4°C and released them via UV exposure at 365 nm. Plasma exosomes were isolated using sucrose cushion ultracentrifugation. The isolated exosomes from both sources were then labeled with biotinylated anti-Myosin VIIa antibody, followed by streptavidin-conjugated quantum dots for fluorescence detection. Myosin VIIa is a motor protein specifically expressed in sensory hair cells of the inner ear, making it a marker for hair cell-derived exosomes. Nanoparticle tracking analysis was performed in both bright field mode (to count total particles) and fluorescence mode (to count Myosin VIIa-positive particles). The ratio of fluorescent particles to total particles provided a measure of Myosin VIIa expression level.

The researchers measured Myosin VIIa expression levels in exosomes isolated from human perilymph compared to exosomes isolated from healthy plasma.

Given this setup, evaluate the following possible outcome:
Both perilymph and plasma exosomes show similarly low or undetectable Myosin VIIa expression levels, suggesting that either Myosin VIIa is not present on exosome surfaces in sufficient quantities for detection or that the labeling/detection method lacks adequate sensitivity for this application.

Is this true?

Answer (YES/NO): NO